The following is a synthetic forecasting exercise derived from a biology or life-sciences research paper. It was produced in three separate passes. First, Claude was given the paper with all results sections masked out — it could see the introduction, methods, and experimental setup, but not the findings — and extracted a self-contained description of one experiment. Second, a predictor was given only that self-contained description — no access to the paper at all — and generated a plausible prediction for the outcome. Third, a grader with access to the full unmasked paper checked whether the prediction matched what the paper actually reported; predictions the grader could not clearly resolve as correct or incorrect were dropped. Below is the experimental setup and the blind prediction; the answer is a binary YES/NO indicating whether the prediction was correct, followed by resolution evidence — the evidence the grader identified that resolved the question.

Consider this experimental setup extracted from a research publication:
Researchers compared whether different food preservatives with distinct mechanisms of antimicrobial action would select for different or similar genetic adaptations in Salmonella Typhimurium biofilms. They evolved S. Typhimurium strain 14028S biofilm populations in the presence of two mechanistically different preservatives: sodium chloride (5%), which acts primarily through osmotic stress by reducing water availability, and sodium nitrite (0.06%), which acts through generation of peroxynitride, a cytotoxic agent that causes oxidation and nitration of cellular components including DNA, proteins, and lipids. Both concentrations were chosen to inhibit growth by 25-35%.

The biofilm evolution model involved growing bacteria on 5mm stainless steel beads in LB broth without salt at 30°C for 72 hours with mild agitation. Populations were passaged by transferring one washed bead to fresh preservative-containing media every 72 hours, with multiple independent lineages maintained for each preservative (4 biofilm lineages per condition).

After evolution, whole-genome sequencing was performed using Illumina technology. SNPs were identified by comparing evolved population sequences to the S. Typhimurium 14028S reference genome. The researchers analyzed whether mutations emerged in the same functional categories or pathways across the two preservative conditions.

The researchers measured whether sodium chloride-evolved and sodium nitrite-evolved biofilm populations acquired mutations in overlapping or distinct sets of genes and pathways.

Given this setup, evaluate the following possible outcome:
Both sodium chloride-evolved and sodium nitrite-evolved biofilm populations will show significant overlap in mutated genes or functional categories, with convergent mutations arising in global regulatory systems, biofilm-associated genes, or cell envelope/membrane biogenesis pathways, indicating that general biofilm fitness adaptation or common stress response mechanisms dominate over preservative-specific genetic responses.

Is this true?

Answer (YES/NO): NO